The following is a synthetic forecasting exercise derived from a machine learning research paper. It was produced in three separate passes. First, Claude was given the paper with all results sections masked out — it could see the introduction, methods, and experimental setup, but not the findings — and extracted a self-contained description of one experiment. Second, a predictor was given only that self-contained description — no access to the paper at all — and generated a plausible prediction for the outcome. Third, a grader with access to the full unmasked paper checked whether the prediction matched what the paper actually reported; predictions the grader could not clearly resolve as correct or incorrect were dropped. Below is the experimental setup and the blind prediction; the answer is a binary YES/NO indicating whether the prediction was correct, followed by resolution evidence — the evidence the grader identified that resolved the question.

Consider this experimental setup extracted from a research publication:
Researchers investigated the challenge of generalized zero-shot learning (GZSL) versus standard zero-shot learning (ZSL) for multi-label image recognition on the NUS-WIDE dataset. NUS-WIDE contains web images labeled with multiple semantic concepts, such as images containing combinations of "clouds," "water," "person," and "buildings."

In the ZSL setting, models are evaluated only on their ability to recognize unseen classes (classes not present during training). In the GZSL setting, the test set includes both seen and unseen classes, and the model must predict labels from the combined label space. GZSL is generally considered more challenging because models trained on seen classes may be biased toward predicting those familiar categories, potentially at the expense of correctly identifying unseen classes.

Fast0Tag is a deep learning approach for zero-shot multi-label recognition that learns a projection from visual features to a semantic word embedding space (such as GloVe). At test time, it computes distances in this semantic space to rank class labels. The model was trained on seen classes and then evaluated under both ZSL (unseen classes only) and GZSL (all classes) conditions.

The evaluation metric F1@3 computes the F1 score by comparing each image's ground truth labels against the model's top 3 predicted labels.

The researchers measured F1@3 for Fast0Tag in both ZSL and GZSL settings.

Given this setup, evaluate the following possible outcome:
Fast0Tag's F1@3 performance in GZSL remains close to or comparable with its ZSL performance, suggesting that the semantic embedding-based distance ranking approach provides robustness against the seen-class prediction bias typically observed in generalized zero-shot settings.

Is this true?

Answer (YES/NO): NO